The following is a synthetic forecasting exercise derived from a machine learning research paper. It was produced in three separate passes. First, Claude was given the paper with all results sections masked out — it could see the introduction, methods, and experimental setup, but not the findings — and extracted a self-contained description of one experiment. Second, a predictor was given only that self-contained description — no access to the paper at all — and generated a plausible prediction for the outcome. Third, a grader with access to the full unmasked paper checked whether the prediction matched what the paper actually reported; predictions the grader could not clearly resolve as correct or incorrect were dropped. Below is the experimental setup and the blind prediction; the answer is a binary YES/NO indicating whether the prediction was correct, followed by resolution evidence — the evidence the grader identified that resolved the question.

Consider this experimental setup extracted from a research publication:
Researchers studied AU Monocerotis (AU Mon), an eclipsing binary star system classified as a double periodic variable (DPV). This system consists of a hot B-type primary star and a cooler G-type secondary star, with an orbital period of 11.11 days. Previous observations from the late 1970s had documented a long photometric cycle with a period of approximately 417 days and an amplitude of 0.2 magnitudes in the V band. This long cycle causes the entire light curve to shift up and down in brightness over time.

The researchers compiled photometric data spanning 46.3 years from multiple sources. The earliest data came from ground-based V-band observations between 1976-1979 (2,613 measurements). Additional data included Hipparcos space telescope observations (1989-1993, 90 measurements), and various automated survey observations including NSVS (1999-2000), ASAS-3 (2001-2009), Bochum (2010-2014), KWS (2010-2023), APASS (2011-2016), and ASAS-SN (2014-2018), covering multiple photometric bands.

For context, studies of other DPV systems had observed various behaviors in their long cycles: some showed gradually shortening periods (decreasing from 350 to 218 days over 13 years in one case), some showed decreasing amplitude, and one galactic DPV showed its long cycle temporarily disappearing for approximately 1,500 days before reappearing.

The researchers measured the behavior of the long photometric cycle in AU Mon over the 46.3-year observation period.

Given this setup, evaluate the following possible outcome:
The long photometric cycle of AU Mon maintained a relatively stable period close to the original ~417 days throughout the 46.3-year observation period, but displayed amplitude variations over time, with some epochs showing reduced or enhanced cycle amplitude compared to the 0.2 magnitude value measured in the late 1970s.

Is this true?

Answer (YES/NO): NO